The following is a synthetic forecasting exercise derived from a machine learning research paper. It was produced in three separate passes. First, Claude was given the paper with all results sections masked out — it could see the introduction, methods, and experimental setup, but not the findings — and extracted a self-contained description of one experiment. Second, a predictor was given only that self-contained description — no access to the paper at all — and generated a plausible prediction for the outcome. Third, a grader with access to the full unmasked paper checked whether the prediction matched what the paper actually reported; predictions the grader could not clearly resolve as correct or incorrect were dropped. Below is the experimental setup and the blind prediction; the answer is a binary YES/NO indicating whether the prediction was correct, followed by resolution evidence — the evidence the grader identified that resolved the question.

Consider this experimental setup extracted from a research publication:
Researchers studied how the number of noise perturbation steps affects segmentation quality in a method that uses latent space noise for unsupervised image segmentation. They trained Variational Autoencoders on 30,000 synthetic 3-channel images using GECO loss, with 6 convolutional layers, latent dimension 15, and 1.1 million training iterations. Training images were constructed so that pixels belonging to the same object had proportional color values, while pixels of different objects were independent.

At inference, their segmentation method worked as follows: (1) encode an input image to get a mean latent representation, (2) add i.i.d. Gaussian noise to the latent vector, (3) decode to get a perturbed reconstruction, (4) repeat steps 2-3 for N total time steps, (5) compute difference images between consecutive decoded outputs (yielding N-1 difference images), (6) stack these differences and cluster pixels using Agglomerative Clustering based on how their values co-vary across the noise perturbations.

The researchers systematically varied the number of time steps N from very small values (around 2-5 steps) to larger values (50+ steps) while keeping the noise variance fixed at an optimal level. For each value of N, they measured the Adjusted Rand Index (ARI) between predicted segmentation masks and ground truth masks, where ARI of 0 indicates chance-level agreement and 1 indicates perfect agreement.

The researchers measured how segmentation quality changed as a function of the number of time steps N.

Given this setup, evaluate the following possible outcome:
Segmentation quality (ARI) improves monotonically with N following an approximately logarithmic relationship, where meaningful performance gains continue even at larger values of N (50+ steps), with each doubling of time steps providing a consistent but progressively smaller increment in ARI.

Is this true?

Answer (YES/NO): NO